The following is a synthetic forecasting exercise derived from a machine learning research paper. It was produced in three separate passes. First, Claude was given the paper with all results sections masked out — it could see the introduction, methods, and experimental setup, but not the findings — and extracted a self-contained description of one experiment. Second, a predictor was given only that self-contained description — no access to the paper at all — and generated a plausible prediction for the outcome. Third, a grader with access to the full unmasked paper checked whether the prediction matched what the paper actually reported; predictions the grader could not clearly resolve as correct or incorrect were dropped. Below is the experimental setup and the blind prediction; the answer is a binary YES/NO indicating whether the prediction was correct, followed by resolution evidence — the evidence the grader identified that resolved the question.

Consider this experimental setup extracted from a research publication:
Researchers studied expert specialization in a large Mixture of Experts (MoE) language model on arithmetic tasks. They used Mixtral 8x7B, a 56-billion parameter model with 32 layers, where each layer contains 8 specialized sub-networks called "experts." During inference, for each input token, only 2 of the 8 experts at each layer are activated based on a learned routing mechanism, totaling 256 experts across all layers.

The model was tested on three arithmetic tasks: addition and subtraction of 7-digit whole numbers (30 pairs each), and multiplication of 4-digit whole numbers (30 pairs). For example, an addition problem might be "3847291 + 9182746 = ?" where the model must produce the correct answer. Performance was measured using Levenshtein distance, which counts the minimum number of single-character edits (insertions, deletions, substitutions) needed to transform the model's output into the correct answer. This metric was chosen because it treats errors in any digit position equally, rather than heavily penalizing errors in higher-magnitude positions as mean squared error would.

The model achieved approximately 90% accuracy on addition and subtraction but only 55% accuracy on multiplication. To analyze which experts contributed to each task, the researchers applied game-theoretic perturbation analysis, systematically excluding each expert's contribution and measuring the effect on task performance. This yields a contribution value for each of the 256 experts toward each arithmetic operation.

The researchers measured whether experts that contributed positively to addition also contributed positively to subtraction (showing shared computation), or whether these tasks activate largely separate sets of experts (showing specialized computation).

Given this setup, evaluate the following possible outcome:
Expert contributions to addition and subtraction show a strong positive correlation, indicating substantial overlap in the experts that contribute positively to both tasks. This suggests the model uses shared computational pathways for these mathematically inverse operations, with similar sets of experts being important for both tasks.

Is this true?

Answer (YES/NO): YES